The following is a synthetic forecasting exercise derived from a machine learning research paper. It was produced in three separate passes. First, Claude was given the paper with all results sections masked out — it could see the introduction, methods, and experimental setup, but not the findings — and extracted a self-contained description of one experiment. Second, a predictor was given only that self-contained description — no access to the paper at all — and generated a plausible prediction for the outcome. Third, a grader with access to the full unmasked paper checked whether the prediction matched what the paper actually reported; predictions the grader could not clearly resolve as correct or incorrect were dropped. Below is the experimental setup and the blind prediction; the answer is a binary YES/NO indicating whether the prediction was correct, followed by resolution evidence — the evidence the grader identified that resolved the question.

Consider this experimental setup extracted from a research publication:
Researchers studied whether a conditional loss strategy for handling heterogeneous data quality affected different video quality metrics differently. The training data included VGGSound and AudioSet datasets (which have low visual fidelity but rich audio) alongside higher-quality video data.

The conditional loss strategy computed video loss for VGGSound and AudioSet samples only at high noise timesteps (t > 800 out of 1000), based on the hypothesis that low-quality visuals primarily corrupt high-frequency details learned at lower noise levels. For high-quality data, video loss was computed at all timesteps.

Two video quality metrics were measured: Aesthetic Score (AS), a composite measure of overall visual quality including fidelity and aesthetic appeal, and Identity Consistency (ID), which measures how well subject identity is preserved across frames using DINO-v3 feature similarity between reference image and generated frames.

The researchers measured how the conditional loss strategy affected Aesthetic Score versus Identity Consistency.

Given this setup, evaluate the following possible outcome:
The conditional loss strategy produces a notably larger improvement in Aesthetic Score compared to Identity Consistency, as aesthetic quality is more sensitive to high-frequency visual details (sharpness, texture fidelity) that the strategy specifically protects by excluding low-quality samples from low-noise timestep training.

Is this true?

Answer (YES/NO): NO